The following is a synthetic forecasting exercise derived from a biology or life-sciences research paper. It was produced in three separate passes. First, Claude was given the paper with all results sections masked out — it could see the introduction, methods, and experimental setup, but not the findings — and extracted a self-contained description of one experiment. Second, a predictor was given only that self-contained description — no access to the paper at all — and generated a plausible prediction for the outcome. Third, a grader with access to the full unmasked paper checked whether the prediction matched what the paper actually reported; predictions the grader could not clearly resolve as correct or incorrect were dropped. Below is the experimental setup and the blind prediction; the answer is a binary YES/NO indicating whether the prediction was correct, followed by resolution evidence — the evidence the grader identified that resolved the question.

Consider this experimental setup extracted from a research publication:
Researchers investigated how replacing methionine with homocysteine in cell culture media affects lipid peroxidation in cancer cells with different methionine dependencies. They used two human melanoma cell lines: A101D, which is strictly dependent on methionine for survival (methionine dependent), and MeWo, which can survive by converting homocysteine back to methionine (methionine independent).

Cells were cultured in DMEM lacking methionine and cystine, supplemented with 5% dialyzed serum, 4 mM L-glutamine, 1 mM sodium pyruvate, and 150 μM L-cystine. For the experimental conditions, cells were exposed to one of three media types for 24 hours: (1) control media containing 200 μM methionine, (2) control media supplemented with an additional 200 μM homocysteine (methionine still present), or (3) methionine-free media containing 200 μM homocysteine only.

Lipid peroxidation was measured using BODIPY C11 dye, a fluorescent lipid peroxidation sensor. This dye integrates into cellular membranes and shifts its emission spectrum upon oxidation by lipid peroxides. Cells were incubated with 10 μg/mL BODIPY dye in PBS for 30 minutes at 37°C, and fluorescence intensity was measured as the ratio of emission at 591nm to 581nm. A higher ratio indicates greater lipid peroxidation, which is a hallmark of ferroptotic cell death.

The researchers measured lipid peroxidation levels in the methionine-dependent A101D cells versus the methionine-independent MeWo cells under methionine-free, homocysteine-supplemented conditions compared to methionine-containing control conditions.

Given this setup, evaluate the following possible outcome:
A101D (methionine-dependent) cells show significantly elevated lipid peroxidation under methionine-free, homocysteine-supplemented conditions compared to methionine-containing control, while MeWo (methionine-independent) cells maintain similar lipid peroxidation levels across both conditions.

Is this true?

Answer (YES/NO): YES